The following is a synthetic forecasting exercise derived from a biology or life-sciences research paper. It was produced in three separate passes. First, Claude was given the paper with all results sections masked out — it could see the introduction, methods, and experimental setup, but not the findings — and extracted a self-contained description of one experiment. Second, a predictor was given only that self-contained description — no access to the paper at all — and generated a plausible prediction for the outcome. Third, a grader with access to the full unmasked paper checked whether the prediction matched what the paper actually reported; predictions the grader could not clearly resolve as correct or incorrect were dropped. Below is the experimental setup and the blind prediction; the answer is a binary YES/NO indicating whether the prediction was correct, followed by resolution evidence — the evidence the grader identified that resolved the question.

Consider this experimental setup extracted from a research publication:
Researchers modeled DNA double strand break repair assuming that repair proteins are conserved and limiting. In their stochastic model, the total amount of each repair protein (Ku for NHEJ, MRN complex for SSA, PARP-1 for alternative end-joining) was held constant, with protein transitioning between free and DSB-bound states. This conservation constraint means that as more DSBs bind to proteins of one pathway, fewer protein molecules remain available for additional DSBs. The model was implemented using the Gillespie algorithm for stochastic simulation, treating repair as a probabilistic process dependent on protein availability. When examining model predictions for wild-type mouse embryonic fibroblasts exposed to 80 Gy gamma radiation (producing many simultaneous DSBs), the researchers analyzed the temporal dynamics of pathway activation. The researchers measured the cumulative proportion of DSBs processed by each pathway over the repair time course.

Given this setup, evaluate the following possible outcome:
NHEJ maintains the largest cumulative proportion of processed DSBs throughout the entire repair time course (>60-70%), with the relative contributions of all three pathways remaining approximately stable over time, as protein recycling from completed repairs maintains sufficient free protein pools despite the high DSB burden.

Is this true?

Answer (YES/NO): NO